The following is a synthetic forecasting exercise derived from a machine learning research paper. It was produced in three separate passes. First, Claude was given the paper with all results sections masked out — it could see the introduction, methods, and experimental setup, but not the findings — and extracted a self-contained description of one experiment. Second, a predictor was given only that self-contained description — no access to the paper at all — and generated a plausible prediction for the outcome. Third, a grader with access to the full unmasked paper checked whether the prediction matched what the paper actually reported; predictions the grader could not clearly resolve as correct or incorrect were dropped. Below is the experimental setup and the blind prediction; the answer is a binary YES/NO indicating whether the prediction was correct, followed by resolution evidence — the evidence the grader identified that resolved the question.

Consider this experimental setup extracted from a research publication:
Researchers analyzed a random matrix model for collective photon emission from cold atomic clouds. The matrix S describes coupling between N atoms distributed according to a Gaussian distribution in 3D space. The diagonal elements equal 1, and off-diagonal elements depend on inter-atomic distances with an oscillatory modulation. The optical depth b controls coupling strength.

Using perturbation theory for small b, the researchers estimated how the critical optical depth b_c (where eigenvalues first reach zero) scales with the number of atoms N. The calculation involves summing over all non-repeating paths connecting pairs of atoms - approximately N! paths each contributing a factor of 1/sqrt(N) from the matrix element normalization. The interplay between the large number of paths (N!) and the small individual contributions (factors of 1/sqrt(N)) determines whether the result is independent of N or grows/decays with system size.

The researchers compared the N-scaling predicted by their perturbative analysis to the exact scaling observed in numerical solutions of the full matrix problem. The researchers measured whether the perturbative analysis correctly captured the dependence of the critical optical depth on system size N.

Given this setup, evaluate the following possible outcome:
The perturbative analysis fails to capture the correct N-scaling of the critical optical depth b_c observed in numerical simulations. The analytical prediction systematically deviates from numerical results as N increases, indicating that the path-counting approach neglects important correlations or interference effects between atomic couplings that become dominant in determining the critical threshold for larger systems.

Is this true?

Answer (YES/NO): NO